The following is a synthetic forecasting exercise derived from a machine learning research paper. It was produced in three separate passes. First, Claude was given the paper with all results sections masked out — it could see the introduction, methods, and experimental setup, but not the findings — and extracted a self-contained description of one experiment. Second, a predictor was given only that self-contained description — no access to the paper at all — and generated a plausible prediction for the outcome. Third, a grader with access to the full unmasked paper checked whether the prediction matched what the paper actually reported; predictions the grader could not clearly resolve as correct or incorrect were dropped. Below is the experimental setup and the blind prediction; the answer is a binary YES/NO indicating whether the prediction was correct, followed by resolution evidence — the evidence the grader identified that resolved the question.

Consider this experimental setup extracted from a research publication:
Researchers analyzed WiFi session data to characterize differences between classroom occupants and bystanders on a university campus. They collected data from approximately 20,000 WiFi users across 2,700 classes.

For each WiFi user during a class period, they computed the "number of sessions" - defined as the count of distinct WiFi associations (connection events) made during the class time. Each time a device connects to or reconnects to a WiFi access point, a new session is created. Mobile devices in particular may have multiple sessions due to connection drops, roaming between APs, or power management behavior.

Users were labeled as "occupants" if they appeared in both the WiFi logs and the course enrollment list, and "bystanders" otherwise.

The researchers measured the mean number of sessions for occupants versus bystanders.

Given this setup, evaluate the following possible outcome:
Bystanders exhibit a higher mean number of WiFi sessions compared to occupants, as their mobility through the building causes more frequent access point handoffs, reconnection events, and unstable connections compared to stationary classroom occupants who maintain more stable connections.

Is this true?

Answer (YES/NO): NO